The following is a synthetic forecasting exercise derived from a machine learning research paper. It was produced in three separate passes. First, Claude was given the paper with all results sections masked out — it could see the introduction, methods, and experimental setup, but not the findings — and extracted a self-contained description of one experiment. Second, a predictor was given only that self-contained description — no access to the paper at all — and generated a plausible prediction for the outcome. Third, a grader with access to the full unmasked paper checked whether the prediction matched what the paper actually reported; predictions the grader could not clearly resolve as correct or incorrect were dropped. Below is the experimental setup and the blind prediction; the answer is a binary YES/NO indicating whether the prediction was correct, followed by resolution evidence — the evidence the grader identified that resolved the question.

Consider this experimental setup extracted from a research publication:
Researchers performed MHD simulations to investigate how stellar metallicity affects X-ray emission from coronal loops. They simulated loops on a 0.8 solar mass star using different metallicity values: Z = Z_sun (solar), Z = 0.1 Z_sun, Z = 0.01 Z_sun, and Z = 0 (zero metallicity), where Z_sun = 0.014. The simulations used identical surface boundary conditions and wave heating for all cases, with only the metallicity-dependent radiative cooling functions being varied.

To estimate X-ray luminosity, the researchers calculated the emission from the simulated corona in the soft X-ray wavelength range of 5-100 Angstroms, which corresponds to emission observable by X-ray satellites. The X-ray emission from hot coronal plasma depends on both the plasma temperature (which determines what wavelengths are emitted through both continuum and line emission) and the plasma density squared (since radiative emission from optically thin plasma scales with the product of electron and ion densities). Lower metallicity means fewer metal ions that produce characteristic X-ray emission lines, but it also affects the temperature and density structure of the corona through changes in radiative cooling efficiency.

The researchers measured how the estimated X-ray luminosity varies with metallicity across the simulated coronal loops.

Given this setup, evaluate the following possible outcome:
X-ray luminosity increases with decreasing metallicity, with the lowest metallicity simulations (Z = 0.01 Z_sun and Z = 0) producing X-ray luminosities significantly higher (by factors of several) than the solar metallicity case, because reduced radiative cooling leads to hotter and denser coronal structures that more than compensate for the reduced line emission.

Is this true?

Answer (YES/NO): YES